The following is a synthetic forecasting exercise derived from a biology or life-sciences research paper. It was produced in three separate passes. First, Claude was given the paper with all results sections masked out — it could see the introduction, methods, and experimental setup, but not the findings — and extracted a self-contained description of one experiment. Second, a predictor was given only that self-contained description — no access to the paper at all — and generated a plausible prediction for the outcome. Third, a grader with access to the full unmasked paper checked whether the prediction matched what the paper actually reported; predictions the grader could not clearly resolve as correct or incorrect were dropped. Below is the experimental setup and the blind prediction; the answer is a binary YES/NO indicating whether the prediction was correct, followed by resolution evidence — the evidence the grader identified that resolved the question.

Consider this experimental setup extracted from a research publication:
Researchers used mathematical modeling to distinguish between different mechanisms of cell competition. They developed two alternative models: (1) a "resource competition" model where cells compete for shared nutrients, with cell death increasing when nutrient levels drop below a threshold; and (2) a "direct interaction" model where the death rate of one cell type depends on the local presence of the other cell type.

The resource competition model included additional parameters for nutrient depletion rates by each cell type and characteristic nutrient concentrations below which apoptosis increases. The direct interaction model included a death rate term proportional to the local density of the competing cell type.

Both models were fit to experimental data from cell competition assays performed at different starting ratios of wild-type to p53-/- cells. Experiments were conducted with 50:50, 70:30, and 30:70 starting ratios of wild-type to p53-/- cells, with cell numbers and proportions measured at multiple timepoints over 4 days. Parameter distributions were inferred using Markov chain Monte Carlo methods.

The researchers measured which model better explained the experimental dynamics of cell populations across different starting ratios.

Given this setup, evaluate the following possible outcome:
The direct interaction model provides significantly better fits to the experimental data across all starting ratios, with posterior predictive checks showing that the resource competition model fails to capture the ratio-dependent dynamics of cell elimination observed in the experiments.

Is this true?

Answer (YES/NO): YES